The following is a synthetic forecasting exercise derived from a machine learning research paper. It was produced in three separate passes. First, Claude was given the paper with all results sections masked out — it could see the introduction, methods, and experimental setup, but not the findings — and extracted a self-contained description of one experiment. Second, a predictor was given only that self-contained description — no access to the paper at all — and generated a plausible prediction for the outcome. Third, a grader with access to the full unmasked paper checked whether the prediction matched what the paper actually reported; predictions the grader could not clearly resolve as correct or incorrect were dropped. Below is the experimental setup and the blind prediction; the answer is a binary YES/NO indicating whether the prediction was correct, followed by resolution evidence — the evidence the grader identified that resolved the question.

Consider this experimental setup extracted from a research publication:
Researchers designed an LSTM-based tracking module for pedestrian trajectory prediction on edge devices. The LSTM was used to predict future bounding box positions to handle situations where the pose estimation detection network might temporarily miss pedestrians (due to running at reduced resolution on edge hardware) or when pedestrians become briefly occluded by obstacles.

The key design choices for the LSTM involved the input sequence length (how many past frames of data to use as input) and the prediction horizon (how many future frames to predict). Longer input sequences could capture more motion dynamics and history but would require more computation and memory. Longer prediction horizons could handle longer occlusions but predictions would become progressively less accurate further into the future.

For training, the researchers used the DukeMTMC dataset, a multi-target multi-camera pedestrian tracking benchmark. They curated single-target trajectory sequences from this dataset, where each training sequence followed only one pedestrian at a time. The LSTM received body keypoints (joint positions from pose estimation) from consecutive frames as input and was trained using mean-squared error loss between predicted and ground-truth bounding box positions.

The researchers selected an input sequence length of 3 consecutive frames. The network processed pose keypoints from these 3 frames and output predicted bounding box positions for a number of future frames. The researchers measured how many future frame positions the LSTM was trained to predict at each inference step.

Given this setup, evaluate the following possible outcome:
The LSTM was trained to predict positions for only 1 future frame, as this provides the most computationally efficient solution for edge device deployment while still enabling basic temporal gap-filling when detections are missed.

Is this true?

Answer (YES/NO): NO